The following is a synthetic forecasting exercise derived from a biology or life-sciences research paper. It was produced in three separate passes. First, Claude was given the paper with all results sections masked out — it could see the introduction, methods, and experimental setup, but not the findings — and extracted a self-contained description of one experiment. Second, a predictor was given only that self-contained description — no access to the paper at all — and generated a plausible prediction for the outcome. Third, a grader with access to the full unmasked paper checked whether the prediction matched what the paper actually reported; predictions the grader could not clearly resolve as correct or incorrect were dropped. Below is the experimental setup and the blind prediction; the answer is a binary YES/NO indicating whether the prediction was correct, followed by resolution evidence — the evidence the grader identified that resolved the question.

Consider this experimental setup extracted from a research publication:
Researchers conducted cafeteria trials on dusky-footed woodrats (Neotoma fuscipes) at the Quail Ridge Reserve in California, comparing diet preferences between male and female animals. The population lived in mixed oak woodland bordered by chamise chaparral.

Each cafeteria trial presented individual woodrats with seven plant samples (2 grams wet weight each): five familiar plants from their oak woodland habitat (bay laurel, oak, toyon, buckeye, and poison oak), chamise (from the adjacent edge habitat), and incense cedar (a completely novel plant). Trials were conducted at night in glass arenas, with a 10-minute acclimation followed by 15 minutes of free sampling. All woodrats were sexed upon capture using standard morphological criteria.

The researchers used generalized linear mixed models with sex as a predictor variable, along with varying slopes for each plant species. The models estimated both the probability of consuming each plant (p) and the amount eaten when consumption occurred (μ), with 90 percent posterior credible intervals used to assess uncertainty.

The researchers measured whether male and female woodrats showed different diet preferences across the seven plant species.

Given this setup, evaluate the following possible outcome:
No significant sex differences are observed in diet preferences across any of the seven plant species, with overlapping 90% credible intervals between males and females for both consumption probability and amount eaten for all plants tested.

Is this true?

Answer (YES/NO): YES